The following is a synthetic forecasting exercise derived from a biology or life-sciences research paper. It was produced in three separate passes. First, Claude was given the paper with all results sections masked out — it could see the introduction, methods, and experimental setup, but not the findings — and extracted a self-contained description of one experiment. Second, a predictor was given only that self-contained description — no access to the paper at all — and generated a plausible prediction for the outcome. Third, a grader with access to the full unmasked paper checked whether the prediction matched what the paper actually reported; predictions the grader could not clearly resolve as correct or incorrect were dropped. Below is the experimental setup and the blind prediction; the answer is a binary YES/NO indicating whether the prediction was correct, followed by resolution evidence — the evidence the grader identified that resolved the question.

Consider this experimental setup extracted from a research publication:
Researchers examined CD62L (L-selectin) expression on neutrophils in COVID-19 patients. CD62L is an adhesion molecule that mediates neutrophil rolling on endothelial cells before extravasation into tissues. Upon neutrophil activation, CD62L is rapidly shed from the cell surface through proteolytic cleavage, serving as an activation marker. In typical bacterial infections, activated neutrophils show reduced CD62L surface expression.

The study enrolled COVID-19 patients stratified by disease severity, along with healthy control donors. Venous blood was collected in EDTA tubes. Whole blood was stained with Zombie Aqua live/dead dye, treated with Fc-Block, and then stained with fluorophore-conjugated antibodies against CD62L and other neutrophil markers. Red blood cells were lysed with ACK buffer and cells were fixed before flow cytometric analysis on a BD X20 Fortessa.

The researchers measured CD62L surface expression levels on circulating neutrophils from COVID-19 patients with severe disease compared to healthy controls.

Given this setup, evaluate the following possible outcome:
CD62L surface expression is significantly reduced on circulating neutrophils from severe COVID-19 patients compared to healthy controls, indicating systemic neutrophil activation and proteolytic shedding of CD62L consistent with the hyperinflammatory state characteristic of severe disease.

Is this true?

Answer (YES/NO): YES